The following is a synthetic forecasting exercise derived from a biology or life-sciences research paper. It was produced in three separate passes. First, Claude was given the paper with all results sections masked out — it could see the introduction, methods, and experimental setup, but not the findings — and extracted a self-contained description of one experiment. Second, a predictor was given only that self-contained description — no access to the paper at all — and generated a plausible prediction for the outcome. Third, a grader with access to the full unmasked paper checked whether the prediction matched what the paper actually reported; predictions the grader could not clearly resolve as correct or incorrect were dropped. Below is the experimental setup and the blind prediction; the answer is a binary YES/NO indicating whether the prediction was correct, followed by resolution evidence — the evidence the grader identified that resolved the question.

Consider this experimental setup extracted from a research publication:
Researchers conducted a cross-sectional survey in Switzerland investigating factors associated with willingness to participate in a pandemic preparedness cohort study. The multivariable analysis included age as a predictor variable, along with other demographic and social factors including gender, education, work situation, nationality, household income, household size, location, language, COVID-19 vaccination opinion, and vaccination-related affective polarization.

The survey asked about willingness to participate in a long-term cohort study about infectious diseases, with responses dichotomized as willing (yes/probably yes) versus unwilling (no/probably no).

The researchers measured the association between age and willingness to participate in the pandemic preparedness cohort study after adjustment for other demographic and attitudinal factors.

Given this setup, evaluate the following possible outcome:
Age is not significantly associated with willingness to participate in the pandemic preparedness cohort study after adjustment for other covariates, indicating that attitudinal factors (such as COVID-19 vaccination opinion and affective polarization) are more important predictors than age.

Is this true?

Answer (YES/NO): NO